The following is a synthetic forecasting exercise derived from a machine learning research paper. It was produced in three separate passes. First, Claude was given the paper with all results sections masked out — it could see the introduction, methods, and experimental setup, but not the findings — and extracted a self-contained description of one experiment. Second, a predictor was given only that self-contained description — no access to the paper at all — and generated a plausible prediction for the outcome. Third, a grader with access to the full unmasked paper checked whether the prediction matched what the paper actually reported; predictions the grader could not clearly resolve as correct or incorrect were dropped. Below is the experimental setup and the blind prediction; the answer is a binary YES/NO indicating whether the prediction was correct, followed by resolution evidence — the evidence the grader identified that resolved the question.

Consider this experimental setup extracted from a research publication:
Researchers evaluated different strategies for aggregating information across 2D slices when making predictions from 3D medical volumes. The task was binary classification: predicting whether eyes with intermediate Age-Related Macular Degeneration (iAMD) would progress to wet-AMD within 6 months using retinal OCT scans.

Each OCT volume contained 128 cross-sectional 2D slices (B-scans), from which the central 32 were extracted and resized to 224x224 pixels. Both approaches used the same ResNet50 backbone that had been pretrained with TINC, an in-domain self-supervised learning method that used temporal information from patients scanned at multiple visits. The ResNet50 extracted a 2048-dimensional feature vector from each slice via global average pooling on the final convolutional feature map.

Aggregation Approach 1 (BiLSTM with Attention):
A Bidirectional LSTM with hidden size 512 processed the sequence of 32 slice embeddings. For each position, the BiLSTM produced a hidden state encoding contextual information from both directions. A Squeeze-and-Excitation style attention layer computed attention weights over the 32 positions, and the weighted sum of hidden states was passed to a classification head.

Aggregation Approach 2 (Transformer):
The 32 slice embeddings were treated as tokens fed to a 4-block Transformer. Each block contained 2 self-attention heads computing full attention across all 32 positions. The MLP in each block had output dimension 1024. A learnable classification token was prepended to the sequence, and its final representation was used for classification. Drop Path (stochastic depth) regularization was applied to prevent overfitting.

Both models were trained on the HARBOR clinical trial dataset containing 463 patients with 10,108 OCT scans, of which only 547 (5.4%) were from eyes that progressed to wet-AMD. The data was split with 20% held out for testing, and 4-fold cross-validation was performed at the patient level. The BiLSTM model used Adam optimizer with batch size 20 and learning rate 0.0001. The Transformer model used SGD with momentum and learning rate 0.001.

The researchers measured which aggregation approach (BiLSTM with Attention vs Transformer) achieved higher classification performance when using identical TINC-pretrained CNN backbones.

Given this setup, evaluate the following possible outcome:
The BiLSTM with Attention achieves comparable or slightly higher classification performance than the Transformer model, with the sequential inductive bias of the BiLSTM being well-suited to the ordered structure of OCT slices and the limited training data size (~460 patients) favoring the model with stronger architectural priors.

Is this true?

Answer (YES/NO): YES